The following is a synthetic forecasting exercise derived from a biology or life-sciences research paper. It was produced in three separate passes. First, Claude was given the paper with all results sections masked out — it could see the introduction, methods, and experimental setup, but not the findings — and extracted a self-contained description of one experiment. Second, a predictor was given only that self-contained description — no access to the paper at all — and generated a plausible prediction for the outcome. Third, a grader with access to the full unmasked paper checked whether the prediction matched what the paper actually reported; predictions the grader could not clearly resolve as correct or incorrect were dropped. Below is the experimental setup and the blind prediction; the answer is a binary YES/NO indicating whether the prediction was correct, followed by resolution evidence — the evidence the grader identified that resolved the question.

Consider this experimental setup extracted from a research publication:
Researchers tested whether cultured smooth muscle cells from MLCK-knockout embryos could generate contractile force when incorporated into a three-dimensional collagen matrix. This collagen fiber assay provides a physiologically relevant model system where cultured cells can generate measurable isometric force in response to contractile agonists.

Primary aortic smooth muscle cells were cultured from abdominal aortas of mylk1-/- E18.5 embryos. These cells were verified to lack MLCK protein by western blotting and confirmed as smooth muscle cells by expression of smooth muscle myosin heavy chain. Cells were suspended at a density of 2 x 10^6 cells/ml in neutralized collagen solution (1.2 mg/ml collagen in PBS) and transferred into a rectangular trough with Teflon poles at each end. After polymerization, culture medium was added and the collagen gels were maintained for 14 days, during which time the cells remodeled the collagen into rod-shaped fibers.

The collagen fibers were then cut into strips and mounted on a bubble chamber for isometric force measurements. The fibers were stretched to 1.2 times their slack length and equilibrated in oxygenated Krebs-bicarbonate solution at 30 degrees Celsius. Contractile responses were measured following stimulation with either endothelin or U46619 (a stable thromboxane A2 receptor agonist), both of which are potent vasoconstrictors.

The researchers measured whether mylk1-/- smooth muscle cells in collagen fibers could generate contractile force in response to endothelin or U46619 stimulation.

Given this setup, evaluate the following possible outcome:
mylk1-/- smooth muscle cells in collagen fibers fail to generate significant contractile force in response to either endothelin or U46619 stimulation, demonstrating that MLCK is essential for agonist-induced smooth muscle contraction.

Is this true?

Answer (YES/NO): NO